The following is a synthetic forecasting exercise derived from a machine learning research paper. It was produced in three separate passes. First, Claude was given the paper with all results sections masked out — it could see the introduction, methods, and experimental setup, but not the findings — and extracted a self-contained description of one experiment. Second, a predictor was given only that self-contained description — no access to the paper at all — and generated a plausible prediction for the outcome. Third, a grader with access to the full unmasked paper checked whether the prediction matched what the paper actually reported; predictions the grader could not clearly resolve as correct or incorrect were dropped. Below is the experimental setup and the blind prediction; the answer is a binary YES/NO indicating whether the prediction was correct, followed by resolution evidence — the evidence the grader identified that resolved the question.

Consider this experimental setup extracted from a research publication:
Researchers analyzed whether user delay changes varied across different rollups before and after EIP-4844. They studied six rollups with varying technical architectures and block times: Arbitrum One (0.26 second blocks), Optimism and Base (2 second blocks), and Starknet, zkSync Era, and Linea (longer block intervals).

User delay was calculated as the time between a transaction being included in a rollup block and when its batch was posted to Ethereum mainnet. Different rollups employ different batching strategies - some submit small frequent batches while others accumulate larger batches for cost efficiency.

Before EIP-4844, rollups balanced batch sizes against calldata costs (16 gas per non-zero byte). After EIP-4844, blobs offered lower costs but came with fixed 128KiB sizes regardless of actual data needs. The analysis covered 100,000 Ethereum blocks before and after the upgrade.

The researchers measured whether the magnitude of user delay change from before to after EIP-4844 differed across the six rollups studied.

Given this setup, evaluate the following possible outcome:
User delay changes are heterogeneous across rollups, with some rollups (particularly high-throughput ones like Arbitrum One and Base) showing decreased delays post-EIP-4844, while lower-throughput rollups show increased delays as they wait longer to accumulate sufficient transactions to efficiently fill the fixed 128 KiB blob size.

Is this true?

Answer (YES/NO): NO